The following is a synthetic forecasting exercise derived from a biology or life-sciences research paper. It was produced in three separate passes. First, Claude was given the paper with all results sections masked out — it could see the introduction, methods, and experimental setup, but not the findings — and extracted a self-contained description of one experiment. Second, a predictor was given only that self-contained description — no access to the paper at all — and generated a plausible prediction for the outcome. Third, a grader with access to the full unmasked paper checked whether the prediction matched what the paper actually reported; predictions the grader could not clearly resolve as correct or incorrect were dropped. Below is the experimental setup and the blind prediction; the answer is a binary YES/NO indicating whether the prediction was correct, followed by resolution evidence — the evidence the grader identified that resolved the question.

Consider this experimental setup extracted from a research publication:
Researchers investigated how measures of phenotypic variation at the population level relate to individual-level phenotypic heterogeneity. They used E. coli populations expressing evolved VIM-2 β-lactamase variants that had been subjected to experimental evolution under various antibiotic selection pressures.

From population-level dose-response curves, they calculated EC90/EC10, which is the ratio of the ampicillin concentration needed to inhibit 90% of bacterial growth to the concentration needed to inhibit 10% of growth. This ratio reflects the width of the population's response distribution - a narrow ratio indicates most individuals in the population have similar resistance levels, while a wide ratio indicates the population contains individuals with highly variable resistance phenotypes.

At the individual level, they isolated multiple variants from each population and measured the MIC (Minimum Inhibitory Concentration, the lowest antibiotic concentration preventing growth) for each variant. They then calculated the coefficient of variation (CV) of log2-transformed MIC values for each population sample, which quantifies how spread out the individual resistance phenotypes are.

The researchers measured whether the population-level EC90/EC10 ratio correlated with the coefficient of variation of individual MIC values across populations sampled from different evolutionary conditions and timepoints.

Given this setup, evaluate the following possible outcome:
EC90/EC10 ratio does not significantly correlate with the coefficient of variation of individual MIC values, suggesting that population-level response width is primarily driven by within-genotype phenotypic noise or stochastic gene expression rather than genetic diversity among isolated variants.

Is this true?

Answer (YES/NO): NO